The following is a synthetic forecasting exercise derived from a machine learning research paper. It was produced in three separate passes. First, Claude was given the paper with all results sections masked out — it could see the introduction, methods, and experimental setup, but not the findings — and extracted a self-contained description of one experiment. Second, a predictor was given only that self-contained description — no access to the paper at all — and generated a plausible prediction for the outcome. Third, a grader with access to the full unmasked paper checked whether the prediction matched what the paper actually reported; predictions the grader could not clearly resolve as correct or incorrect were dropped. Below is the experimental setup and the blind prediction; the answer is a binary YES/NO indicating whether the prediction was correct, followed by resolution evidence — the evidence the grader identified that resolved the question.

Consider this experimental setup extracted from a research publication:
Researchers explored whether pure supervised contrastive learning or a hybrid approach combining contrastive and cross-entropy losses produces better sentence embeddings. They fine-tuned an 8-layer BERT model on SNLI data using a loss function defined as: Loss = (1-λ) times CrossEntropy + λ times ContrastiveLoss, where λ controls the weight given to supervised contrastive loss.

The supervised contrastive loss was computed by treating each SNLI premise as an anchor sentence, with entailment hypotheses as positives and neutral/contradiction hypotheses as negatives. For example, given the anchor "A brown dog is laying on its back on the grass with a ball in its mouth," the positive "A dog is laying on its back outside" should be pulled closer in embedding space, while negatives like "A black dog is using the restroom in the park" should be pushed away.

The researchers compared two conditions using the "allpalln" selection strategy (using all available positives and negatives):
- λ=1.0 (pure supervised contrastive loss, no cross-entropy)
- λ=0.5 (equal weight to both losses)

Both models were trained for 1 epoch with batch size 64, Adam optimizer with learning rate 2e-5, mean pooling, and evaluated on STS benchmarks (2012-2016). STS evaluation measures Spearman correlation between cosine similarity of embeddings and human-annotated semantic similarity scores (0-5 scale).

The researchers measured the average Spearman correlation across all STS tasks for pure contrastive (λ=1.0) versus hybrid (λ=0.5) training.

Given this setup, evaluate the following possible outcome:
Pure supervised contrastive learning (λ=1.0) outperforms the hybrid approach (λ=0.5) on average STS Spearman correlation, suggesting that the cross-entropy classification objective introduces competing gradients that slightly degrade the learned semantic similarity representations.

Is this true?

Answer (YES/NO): NO